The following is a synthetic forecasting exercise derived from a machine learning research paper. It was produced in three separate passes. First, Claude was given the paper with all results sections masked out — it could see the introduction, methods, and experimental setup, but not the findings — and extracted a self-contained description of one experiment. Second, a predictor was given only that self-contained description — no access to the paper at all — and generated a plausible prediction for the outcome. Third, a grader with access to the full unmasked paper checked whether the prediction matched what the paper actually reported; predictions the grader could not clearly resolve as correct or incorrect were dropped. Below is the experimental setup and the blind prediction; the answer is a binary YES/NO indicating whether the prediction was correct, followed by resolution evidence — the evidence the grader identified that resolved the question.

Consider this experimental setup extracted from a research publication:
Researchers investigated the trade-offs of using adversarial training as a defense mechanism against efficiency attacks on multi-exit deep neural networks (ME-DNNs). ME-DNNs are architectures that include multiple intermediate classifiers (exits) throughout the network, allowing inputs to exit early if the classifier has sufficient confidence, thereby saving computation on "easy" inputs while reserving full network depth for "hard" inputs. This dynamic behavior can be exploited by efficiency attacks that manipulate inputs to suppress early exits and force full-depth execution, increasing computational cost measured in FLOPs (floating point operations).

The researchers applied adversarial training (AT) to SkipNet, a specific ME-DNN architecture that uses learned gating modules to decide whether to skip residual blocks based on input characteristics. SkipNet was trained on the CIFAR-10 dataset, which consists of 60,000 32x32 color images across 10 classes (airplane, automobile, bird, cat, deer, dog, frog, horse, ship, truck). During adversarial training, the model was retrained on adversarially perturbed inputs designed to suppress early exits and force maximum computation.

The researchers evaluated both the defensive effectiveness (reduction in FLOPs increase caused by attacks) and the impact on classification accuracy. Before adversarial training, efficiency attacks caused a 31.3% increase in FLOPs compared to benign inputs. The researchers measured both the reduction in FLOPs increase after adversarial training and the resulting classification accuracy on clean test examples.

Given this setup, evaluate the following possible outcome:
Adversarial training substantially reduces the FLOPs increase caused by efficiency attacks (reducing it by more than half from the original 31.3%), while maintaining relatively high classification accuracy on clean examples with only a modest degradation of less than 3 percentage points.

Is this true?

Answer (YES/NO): NO